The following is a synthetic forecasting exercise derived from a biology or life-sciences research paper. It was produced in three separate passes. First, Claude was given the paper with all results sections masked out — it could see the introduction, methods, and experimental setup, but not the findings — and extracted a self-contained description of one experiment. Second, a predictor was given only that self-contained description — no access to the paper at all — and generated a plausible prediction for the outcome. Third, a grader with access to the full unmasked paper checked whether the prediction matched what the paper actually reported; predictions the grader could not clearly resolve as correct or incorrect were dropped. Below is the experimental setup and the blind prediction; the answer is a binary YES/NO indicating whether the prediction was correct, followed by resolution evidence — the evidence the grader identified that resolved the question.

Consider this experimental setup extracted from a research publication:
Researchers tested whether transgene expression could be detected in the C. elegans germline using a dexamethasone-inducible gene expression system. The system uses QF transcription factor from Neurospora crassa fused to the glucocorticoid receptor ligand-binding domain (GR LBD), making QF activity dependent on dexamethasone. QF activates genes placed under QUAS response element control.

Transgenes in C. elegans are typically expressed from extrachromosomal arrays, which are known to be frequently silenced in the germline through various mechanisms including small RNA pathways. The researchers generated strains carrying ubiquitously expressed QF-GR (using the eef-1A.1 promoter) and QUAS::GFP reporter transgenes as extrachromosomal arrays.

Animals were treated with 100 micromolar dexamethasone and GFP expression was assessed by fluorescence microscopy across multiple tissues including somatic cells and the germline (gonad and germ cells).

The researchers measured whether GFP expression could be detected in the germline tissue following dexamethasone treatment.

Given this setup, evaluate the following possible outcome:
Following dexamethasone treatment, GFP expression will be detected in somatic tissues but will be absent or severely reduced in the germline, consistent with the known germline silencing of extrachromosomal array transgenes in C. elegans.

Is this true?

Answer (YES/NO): YES